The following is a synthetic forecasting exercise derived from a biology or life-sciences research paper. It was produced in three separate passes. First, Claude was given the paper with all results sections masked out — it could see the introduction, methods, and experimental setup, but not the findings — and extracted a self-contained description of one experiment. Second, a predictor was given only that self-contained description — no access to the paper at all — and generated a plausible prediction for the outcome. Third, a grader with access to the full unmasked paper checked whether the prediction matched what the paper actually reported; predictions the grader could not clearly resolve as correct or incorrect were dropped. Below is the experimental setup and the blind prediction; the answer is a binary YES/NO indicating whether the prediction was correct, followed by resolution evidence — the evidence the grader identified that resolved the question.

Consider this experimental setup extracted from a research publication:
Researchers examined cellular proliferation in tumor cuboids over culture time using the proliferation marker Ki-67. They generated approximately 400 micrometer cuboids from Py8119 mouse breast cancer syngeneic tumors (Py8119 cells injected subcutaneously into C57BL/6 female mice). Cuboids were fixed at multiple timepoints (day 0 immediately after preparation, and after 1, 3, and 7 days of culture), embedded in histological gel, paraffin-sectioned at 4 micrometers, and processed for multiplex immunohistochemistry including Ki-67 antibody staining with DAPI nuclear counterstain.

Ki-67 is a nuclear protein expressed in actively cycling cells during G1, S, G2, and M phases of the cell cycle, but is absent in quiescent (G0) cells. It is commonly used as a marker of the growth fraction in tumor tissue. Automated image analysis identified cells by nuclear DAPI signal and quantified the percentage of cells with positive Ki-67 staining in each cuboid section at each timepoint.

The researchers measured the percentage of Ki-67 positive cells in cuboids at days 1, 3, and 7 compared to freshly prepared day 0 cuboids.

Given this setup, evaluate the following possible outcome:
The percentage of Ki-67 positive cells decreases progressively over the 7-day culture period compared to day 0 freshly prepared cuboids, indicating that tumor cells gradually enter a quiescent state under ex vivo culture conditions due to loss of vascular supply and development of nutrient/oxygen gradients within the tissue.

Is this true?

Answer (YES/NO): NO